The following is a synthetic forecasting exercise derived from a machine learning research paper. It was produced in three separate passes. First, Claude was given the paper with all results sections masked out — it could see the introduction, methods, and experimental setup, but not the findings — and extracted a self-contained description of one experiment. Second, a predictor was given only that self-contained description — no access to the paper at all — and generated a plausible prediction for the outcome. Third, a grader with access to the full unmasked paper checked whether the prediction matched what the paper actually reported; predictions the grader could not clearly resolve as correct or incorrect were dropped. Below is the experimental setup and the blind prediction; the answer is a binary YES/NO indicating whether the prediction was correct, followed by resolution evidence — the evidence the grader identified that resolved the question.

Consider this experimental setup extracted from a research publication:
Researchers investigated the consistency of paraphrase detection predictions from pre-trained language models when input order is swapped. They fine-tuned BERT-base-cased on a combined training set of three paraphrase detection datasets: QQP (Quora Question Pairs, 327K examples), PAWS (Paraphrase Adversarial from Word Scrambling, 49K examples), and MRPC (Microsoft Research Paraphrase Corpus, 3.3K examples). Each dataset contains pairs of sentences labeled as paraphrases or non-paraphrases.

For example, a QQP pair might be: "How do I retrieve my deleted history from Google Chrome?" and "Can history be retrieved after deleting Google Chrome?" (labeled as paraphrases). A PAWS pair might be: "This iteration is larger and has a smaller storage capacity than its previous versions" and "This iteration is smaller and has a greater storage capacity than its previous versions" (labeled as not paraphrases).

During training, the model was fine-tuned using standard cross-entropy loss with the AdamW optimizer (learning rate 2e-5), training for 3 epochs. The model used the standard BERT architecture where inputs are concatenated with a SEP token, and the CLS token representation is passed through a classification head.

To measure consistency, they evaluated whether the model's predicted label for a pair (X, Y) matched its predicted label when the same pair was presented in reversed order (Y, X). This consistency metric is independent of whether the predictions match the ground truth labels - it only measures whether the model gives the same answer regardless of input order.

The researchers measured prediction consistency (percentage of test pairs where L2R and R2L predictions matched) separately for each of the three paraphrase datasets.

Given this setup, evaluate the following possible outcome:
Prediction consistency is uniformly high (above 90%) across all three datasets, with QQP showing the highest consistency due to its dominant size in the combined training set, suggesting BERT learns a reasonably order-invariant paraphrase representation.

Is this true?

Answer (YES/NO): YES